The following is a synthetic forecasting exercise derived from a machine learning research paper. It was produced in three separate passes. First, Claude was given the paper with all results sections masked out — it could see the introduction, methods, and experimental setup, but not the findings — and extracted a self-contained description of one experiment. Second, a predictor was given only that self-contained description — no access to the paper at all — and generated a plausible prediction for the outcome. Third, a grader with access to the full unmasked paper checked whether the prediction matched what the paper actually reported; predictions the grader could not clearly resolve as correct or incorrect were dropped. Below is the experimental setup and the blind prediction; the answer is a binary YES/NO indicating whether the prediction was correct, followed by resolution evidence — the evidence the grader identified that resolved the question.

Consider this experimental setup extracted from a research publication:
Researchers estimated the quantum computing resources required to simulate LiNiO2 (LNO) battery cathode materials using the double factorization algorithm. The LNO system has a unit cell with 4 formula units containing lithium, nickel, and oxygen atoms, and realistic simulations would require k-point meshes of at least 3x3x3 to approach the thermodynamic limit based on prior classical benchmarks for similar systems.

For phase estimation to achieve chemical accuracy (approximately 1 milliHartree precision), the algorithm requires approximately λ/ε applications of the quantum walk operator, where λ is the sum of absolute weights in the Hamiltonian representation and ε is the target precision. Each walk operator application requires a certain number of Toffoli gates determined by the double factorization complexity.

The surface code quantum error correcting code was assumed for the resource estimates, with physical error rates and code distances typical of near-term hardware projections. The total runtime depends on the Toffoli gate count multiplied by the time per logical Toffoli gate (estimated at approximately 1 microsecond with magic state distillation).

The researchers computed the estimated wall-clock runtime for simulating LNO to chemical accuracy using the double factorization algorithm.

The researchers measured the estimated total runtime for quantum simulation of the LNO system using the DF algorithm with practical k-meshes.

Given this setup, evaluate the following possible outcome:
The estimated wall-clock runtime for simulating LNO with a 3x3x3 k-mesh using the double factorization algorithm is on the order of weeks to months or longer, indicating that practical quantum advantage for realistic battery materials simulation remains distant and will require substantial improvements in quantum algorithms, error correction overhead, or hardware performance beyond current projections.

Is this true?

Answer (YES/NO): NO